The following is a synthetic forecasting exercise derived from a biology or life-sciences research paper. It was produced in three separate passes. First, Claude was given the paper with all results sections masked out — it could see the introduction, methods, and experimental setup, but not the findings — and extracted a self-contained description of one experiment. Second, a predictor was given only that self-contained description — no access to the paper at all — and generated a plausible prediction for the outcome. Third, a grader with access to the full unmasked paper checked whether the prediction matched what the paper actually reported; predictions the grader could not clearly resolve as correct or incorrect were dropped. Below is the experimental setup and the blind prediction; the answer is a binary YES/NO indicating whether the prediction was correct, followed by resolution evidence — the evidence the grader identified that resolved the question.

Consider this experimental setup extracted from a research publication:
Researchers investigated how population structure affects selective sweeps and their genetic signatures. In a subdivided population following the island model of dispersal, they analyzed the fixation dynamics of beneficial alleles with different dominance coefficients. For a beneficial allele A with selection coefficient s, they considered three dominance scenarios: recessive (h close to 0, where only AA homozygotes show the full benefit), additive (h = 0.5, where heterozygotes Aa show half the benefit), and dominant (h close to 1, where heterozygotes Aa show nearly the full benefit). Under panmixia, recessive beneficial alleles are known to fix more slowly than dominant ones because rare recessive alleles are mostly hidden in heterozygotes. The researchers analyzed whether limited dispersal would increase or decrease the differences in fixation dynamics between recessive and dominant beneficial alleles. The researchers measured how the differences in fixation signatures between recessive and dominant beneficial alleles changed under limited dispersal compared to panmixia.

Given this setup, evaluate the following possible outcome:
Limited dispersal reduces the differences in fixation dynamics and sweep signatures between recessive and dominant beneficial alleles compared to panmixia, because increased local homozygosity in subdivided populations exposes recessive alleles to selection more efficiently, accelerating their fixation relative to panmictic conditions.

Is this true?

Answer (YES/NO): YES